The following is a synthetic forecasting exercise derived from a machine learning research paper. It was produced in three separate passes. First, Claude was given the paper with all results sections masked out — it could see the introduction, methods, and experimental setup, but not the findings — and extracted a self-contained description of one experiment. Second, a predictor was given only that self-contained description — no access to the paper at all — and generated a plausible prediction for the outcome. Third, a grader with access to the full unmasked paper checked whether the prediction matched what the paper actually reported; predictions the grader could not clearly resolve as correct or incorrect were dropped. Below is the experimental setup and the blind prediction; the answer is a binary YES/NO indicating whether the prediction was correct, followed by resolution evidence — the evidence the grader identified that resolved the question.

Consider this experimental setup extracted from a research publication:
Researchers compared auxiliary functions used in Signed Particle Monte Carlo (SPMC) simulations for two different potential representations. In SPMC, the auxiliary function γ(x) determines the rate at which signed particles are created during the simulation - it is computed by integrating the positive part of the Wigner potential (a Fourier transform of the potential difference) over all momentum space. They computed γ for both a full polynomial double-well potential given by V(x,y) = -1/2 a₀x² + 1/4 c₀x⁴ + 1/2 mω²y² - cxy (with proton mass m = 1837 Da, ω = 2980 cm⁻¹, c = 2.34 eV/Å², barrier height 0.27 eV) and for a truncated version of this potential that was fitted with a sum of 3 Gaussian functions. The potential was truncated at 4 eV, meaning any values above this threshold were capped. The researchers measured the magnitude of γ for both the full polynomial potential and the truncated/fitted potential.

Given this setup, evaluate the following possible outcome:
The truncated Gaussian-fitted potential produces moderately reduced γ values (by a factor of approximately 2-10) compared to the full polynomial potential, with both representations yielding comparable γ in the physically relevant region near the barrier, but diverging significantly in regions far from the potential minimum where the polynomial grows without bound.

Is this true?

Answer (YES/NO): NO